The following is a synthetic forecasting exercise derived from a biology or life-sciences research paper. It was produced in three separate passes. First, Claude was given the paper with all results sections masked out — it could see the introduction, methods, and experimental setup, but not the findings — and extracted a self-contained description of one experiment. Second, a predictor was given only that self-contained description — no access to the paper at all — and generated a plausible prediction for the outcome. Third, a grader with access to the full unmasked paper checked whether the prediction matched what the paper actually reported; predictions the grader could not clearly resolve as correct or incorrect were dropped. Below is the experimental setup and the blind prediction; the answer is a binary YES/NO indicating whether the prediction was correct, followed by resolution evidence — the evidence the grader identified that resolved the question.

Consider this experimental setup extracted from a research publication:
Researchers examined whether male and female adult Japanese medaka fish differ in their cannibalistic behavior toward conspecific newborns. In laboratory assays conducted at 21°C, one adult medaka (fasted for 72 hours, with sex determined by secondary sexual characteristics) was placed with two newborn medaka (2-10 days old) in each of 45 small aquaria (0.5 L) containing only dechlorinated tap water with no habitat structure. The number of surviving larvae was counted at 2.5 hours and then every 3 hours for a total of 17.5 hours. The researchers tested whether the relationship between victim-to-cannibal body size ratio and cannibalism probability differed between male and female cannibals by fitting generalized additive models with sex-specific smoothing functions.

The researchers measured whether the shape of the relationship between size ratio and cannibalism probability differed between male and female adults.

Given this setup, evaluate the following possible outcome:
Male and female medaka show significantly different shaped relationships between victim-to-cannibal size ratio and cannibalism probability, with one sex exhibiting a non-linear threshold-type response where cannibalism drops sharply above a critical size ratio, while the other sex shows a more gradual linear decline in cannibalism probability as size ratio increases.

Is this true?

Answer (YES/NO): NO